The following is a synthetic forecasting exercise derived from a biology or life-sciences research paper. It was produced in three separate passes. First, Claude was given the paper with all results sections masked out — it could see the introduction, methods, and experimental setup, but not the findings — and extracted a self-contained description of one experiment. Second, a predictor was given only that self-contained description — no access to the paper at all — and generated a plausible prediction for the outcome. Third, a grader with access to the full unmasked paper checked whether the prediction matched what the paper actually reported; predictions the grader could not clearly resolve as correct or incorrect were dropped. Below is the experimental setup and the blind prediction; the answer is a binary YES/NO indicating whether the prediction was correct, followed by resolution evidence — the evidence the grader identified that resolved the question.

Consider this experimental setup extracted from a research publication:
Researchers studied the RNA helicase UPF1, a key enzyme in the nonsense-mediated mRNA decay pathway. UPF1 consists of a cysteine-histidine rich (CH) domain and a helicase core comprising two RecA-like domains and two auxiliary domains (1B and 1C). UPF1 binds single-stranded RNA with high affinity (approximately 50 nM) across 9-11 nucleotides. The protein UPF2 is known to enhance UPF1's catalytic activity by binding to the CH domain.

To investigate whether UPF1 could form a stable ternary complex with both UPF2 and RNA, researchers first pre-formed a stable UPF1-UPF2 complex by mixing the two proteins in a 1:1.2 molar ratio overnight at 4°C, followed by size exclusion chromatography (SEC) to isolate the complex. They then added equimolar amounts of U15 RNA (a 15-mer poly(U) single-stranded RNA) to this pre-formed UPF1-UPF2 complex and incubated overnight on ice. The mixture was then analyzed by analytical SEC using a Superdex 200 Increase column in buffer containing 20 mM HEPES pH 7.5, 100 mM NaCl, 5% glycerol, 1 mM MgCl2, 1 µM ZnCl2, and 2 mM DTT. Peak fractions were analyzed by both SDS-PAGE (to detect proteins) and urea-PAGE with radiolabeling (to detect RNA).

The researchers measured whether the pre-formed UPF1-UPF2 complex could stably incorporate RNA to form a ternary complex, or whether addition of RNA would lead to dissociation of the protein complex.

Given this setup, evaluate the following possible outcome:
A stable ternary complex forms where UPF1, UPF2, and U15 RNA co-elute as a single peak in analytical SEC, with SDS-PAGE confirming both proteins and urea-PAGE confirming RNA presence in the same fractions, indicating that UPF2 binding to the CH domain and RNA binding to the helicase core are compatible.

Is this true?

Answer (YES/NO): NO